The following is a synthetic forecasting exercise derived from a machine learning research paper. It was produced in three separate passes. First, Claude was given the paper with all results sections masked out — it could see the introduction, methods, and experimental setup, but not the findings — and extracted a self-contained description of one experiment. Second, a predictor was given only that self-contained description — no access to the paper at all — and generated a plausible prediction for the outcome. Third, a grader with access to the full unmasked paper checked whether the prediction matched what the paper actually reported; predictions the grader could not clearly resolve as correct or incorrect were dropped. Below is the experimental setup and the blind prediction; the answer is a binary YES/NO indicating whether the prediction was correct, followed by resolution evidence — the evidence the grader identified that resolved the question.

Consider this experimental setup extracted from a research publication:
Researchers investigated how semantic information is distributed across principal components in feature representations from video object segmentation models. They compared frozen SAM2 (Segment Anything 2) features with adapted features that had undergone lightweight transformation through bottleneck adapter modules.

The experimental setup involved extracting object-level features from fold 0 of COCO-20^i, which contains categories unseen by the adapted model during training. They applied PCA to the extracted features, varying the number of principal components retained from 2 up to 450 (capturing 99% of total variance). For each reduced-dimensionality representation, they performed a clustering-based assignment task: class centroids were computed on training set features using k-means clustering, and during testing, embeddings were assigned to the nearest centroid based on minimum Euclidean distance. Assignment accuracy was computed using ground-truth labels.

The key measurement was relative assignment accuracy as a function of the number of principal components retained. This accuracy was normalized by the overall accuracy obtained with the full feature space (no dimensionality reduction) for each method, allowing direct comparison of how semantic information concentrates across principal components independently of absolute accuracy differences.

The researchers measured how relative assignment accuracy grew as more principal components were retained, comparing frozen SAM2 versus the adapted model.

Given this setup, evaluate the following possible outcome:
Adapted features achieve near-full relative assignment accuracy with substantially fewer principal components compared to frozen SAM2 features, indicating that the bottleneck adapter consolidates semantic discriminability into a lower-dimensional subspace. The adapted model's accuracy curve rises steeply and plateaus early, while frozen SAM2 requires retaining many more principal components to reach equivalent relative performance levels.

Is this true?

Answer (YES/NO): YES